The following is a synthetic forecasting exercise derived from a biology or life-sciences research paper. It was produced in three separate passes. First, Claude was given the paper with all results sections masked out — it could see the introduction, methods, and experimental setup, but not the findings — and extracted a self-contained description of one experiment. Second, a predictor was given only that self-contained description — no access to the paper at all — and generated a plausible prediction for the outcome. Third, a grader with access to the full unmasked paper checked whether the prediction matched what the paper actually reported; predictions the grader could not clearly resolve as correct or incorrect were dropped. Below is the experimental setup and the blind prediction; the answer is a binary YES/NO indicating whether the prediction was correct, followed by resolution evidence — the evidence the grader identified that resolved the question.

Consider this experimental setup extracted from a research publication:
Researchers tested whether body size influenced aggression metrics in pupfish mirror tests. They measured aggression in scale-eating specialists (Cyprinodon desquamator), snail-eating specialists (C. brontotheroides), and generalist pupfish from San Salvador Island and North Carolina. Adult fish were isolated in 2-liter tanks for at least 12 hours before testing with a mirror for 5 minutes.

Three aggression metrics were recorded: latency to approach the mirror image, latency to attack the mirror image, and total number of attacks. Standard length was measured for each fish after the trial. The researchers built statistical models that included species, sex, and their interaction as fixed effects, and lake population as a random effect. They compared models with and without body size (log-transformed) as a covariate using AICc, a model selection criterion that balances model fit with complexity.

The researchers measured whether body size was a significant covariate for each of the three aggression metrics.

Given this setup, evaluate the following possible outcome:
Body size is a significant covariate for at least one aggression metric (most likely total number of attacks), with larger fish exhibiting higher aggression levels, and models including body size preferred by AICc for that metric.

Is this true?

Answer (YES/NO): NO